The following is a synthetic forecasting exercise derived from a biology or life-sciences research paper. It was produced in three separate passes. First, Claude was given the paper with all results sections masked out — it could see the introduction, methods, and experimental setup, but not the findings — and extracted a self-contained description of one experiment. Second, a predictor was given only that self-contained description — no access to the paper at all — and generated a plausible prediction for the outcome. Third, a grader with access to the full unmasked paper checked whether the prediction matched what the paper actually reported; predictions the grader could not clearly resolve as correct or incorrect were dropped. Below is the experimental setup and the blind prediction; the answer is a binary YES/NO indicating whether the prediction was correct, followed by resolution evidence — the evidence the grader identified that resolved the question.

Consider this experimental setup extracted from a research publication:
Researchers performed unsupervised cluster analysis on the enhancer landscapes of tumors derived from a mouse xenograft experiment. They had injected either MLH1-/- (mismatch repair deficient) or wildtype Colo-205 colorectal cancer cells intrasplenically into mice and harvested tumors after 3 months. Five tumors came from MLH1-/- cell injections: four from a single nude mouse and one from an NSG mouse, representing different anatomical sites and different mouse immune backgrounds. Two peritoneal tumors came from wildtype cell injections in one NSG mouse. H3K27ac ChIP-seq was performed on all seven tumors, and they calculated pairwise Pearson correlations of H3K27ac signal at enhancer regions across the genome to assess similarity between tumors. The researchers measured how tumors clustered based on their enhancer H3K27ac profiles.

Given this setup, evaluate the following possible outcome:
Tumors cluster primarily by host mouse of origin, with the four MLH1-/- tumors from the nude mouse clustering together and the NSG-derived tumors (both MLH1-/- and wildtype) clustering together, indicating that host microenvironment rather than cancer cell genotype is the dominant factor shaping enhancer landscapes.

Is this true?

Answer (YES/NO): NO